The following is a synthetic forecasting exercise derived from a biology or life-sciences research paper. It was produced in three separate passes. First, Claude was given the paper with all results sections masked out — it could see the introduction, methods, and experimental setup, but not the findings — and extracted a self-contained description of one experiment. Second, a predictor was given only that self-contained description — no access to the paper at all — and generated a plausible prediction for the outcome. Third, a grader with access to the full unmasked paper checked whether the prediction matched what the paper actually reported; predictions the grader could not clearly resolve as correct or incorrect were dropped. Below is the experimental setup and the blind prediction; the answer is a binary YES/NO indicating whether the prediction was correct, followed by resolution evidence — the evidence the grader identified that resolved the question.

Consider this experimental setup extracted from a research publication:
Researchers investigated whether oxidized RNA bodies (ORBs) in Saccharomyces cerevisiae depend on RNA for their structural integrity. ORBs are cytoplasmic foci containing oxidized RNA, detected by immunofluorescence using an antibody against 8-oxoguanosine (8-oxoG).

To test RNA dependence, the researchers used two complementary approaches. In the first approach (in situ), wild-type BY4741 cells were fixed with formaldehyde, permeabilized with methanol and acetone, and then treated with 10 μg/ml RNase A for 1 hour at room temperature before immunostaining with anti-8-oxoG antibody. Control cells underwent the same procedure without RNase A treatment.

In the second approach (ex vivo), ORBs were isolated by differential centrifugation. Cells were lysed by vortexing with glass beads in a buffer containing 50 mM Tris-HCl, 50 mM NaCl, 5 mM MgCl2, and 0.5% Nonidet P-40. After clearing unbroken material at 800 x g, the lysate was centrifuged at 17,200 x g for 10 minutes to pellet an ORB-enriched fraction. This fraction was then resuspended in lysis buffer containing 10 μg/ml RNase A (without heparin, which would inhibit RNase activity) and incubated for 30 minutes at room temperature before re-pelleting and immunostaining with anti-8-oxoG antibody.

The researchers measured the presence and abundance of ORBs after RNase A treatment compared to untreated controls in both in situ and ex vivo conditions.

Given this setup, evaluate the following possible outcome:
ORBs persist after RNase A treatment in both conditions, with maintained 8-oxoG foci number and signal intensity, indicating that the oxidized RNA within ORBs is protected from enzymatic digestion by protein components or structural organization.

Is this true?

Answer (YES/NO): NO